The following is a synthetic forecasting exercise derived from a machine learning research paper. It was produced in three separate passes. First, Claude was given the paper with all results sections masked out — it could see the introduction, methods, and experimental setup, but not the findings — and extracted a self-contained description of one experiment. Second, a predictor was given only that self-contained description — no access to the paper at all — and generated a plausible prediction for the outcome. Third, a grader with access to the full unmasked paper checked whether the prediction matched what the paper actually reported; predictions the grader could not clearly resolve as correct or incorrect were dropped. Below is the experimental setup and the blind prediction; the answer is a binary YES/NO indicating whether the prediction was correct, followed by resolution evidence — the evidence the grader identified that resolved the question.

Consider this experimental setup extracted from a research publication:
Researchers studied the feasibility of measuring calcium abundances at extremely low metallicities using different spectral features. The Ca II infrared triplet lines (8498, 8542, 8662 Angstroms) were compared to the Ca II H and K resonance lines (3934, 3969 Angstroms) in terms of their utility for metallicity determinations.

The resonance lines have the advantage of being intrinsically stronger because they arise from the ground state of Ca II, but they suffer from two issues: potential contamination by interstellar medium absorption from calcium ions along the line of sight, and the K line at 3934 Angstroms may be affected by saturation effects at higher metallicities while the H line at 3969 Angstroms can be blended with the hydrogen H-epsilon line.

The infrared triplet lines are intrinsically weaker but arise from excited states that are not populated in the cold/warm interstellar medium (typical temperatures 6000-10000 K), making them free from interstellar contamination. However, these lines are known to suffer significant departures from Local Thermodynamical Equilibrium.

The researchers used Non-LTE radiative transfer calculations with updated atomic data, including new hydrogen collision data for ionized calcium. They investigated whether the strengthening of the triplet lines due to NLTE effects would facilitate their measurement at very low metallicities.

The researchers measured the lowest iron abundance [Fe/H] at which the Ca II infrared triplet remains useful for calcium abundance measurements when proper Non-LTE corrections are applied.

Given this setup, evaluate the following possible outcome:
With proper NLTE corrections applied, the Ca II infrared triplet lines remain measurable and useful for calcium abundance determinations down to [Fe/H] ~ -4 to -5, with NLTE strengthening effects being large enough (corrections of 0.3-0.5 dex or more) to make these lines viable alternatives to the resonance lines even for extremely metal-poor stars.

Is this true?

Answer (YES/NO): NO